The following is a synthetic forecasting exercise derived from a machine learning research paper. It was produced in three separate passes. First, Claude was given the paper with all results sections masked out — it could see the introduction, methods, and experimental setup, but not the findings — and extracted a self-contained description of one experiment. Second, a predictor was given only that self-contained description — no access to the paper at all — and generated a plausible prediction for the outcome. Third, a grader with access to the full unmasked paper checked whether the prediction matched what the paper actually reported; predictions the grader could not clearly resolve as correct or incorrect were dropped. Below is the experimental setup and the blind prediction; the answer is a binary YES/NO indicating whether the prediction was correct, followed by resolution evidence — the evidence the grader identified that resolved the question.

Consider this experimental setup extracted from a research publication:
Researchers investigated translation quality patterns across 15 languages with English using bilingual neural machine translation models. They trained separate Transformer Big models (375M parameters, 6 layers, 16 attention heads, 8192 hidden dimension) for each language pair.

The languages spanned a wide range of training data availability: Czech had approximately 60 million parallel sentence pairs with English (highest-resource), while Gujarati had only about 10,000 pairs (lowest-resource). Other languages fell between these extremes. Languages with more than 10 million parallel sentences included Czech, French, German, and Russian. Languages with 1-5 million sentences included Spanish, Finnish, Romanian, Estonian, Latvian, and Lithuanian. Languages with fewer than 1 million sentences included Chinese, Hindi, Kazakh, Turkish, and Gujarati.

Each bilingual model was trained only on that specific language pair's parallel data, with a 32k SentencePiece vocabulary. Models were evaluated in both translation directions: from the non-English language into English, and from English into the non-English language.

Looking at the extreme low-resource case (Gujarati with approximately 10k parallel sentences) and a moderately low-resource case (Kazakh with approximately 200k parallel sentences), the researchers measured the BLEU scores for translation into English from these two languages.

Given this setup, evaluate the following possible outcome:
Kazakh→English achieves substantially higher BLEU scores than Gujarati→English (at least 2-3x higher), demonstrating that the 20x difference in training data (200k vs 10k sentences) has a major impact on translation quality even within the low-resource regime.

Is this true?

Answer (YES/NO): YES